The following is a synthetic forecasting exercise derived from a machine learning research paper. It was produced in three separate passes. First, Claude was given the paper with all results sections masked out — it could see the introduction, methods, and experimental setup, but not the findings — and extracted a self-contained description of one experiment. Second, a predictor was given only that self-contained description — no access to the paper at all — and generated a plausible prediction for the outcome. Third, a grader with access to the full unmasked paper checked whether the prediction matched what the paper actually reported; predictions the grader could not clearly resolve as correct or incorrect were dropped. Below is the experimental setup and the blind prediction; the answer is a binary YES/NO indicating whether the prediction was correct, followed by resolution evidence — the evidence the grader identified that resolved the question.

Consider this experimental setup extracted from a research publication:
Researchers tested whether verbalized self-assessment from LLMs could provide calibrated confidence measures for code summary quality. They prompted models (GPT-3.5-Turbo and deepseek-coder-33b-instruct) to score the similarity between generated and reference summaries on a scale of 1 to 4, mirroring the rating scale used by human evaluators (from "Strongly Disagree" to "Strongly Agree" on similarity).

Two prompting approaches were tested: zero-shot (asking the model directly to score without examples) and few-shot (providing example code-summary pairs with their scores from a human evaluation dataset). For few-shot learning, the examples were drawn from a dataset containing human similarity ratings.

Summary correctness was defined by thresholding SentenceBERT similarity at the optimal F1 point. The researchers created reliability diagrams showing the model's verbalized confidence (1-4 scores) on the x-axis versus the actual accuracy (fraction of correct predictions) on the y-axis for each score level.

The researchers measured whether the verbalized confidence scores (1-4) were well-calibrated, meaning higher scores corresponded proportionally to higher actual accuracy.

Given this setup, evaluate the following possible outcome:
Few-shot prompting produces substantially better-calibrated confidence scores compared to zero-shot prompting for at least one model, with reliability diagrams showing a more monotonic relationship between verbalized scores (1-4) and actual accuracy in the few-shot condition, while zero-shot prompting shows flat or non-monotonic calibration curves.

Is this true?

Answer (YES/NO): NO